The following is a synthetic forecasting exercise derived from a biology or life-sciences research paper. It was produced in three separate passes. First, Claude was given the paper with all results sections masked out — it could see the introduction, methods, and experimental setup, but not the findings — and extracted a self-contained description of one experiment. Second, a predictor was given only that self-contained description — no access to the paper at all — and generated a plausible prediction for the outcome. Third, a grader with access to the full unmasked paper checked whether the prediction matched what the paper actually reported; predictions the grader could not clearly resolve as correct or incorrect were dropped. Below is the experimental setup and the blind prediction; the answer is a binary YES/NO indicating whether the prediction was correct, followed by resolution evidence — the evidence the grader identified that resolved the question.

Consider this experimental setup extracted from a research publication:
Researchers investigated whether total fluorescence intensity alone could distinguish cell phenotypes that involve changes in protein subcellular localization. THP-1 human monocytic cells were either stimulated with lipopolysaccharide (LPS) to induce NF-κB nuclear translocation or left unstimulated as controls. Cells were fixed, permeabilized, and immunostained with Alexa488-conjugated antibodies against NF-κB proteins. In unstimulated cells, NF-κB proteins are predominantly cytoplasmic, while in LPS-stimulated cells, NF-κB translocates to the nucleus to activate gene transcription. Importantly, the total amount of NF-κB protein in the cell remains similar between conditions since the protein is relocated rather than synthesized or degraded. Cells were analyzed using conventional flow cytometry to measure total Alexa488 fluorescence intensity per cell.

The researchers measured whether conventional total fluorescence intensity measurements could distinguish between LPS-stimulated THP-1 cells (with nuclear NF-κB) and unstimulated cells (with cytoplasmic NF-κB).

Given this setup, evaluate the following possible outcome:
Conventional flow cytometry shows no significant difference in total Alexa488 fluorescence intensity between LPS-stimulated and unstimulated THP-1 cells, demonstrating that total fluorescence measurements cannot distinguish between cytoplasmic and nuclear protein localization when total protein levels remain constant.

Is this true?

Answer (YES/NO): YES